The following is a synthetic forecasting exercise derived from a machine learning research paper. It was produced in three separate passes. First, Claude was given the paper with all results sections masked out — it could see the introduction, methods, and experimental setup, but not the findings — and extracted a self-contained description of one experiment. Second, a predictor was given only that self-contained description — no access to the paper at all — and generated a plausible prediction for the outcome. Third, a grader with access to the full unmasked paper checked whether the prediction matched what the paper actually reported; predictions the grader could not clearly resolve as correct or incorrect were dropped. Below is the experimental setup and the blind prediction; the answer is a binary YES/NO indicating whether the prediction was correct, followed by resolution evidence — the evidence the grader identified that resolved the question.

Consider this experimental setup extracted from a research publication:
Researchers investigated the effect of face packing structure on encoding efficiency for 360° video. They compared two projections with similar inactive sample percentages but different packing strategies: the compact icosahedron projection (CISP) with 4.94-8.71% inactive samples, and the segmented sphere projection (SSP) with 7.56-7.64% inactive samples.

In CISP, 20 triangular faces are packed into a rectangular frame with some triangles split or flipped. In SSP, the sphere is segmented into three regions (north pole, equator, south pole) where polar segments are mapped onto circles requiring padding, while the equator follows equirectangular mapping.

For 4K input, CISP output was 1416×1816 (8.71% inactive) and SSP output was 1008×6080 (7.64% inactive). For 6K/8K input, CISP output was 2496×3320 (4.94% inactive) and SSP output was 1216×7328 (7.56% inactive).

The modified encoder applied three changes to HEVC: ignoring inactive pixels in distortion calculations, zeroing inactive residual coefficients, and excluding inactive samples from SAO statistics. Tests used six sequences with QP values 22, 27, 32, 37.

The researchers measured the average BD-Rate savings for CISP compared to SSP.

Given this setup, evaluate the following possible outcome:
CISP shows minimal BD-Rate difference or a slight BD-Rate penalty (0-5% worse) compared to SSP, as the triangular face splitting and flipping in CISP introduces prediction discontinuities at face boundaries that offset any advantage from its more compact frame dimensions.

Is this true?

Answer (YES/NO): NO